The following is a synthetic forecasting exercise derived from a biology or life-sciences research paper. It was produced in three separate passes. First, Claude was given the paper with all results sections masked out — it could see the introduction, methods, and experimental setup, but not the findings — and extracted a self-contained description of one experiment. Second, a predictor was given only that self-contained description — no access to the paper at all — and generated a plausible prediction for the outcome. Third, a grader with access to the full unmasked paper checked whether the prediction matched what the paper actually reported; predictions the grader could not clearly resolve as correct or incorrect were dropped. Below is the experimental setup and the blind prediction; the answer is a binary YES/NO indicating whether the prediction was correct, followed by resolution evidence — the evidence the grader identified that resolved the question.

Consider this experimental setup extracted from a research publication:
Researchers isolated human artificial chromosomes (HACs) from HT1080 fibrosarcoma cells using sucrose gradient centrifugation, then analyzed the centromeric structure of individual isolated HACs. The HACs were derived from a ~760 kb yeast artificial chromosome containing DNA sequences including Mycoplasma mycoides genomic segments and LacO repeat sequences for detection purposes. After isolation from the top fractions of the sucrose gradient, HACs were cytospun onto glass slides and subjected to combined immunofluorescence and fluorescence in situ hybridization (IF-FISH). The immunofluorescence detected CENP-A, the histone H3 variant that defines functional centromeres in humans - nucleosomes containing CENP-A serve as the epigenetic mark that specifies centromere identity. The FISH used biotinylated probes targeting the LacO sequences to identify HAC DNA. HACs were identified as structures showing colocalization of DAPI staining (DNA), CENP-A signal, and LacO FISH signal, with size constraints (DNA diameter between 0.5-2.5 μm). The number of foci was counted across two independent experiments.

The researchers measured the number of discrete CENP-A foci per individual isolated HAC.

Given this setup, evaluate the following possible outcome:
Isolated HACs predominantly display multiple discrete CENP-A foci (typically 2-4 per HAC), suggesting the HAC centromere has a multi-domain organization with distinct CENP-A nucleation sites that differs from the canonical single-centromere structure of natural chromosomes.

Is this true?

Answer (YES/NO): NO